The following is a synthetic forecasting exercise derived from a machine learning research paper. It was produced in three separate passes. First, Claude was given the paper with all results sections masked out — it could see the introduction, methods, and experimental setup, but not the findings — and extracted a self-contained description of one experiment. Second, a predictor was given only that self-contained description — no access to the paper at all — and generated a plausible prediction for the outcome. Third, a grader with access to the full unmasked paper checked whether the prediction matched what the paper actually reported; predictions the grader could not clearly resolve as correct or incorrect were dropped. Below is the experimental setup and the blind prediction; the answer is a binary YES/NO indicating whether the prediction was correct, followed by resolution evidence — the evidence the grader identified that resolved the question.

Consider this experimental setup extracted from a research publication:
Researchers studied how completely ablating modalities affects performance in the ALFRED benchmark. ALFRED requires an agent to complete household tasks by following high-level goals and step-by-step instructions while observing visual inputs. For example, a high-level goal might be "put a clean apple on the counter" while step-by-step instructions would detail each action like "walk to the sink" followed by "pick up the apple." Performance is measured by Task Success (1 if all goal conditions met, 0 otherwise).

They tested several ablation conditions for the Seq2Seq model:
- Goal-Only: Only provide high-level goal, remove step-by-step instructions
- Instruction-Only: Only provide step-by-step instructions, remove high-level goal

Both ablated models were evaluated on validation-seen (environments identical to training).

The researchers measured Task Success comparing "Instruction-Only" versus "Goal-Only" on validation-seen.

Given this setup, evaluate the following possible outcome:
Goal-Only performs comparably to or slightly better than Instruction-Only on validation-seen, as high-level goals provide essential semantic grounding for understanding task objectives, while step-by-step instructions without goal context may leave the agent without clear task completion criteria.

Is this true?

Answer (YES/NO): NO